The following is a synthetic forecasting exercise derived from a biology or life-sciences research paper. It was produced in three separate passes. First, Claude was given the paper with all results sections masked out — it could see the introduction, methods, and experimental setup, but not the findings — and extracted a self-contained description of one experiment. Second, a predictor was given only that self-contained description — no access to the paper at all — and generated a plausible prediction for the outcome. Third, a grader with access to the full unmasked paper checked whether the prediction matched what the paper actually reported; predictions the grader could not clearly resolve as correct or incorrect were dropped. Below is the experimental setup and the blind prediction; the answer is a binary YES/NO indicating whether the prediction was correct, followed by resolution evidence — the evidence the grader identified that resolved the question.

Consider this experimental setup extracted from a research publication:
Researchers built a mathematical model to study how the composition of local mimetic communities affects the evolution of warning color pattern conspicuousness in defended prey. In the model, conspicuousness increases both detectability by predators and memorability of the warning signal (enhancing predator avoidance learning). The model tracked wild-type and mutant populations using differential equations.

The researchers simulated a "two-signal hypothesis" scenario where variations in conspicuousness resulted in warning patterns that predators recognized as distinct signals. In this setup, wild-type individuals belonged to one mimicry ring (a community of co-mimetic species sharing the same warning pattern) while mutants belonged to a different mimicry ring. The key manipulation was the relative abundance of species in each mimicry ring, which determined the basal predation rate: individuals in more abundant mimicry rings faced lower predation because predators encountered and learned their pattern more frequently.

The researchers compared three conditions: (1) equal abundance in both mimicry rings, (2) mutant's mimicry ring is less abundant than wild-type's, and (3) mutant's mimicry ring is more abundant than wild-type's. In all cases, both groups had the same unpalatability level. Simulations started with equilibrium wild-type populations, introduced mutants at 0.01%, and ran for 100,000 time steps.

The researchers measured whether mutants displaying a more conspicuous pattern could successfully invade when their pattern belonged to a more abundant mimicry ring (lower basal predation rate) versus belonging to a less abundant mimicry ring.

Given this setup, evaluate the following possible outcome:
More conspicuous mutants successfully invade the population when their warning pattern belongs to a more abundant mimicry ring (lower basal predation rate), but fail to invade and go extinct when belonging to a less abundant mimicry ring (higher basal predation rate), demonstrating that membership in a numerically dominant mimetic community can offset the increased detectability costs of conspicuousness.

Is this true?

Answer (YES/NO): NO